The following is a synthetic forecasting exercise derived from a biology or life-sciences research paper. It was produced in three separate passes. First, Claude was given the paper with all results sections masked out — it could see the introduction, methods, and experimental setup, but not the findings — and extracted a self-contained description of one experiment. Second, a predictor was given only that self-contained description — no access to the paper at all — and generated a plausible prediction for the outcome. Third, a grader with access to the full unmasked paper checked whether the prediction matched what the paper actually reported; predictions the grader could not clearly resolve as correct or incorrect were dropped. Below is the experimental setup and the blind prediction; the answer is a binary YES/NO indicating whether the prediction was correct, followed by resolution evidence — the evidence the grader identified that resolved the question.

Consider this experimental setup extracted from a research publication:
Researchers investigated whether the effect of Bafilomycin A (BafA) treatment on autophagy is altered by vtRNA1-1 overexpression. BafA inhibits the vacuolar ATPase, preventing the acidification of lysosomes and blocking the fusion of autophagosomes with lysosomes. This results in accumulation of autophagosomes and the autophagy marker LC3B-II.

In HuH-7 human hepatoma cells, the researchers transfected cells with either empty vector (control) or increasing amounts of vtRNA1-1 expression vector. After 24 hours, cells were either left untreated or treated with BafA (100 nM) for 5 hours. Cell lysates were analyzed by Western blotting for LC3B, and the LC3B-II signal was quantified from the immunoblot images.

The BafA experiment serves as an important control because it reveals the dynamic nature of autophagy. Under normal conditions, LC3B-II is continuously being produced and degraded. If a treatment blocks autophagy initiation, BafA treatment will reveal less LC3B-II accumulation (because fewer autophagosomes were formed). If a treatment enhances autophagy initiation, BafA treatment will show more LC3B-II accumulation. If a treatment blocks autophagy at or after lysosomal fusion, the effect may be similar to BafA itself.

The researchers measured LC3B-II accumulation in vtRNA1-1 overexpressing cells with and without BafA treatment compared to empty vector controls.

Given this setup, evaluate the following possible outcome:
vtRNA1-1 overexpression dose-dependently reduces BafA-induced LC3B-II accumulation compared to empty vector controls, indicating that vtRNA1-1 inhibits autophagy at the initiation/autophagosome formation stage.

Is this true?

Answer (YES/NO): NO